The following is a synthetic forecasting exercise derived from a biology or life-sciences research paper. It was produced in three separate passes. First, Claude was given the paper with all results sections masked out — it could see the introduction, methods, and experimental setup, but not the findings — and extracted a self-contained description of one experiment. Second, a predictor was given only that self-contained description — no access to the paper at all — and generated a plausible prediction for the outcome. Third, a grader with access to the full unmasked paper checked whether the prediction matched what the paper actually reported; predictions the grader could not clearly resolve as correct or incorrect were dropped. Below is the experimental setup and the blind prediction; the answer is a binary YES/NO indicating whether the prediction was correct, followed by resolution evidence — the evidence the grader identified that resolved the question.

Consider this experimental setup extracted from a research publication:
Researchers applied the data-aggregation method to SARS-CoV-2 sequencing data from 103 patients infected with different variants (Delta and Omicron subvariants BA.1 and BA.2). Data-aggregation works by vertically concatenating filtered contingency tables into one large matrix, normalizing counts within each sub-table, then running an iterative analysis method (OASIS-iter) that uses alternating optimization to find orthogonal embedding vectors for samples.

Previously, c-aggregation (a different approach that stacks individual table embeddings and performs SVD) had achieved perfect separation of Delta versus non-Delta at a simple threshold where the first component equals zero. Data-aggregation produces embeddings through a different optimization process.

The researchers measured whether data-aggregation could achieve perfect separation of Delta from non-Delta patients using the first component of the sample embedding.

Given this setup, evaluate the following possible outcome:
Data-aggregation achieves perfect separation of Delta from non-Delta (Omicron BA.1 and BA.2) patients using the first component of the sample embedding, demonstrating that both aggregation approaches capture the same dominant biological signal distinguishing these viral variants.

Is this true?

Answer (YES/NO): YES